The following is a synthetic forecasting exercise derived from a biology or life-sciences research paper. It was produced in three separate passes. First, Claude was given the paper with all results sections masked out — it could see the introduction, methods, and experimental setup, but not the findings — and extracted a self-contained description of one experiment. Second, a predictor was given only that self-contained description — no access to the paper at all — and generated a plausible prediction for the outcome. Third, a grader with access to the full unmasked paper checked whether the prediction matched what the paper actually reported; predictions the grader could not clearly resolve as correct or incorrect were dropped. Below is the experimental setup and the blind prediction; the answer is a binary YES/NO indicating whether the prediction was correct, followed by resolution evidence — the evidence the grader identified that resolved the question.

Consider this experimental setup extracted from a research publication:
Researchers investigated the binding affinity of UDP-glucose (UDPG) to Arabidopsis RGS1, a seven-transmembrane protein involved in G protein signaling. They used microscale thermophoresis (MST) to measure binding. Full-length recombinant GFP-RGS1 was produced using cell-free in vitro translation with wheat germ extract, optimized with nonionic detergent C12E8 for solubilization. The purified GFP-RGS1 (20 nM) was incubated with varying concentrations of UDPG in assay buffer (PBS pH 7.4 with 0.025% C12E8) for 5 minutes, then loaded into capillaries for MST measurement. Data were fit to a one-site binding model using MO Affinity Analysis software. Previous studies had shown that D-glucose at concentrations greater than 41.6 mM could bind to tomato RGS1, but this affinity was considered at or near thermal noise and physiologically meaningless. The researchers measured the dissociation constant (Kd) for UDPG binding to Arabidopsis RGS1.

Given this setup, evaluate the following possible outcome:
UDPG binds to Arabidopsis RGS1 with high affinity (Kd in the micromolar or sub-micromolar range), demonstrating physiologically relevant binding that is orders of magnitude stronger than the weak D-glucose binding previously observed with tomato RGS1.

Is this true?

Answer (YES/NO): YES